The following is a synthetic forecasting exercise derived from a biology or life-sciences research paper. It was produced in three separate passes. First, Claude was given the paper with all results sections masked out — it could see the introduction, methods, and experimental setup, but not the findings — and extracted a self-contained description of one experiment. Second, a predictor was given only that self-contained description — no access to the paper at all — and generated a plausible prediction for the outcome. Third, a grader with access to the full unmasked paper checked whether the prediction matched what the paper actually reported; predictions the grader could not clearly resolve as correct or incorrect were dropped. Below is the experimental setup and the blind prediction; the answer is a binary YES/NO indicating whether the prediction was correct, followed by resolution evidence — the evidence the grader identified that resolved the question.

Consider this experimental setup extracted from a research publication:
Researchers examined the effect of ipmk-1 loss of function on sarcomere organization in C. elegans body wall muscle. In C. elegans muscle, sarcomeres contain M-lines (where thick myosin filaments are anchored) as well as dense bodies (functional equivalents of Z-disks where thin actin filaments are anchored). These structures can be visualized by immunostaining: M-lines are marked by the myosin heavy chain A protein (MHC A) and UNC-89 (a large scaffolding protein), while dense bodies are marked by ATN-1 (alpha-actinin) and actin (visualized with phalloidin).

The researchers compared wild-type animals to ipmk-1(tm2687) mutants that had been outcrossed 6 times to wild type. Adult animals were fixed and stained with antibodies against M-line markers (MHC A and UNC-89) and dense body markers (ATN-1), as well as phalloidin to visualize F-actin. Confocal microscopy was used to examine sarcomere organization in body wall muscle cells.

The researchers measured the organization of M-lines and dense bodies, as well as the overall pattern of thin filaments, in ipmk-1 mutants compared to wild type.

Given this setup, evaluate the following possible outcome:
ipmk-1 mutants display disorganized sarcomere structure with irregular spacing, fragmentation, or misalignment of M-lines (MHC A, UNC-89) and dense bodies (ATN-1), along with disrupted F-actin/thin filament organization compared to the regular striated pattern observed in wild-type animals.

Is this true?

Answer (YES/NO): NO